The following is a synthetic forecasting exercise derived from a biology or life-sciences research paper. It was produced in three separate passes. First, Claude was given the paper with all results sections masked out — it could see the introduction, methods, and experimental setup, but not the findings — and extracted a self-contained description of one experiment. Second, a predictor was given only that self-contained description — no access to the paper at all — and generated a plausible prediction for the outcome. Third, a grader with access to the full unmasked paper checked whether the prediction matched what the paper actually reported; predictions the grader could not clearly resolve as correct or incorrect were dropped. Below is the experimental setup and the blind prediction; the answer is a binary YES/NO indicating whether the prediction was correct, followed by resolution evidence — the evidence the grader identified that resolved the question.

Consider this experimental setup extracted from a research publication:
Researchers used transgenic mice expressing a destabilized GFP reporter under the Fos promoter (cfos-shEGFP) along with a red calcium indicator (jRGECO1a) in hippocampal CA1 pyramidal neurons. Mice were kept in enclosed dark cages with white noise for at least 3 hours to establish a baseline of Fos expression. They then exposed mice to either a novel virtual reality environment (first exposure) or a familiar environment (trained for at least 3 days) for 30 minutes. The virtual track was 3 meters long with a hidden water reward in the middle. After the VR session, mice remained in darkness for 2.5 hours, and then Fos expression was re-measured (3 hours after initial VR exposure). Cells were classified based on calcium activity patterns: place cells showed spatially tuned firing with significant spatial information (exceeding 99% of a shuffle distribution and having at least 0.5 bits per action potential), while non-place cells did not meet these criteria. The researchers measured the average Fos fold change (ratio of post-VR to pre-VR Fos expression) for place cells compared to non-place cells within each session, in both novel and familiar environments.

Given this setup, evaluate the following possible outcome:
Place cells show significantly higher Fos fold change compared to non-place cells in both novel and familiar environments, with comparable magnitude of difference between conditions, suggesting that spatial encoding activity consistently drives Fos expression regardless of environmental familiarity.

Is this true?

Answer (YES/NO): NO